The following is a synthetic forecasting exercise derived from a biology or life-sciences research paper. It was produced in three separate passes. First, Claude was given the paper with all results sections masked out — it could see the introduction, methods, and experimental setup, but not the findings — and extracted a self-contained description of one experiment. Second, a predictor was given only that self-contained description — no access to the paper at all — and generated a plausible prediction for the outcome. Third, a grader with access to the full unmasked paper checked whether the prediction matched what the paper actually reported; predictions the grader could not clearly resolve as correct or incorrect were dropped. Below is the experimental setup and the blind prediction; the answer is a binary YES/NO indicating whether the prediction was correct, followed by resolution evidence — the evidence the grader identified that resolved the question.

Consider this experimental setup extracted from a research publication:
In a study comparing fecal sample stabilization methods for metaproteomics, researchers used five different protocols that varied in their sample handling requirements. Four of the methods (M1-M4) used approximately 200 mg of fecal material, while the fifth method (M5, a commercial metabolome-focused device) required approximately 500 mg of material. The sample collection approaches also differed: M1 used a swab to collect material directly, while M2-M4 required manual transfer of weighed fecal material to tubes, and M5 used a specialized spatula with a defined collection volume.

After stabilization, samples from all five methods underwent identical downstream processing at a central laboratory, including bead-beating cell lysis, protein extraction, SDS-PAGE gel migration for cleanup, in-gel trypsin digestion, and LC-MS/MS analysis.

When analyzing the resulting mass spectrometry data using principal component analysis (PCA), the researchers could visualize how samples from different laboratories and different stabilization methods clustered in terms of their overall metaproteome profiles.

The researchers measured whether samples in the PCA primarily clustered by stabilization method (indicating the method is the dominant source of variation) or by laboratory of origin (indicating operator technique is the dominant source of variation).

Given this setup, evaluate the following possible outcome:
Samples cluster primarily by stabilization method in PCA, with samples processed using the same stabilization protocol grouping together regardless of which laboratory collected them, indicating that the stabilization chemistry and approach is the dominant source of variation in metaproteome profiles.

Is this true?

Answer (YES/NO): YES